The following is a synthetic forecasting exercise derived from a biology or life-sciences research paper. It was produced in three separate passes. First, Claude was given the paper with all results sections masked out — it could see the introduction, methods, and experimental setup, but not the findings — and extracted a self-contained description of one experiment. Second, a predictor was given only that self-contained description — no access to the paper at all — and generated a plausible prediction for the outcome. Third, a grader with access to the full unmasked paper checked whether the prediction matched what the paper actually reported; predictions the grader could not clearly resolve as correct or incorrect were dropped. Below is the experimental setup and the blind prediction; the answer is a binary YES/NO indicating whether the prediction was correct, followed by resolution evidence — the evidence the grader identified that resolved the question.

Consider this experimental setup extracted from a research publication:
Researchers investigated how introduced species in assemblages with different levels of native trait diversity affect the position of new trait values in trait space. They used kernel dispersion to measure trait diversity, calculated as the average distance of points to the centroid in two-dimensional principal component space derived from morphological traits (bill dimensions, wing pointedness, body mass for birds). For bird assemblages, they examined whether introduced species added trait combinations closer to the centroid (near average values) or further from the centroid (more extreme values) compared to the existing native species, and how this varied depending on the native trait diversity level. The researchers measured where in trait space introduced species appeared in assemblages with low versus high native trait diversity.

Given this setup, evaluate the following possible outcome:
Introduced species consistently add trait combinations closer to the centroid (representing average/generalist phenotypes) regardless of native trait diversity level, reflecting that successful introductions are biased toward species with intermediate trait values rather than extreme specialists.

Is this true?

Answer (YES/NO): NO